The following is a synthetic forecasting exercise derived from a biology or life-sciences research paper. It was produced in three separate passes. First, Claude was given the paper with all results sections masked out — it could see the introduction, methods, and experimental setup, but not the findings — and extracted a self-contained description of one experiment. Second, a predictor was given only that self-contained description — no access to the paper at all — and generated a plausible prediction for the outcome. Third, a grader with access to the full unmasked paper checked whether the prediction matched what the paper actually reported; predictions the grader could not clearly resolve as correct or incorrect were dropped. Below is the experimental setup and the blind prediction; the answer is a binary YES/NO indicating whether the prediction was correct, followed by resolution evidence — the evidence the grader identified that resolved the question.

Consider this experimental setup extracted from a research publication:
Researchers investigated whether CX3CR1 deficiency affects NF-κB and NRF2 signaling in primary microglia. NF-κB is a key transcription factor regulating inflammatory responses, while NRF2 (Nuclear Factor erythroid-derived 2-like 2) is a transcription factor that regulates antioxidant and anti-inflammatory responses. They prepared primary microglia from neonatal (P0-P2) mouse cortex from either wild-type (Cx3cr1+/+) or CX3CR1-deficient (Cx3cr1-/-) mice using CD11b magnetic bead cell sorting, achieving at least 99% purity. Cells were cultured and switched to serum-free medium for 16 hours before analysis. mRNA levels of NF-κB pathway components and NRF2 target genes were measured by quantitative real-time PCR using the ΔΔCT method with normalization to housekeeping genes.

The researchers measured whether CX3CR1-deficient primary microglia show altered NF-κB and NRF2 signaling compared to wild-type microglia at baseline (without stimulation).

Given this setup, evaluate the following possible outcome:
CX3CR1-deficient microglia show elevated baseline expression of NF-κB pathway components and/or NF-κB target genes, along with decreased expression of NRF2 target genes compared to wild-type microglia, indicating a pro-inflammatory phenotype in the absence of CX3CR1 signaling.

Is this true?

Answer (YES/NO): NO